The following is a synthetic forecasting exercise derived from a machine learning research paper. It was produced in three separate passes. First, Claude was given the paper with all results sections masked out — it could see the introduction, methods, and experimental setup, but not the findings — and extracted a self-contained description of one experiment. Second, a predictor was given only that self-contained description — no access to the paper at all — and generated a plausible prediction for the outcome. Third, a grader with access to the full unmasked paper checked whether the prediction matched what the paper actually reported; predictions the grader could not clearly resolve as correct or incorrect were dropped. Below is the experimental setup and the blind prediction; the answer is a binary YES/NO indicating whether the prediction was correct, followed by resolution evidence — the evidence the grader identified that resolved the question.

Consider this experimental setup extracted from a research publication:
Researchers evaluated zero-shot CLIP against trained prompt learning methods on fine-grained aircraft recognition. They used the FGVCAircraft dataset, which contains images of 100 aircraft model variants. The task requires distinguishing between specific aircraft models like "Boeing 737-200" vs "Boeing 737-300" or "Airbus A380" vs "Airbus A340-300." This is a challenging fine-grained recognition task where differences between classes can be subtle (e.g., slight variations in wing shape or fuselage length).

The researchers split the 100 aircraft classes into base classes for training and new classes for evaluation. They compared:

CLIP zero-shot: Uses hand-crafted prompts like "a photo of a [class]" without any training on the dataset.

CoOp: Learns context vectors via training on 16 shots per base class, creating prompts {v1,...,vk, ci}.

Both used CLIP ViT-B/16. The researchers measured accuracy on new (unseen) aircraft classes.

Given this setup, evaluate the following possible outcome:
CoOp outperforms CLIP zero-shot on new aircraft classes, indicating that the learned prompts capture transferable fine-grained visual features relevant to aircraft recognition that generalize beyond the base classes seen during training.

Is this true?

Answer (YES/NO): NO